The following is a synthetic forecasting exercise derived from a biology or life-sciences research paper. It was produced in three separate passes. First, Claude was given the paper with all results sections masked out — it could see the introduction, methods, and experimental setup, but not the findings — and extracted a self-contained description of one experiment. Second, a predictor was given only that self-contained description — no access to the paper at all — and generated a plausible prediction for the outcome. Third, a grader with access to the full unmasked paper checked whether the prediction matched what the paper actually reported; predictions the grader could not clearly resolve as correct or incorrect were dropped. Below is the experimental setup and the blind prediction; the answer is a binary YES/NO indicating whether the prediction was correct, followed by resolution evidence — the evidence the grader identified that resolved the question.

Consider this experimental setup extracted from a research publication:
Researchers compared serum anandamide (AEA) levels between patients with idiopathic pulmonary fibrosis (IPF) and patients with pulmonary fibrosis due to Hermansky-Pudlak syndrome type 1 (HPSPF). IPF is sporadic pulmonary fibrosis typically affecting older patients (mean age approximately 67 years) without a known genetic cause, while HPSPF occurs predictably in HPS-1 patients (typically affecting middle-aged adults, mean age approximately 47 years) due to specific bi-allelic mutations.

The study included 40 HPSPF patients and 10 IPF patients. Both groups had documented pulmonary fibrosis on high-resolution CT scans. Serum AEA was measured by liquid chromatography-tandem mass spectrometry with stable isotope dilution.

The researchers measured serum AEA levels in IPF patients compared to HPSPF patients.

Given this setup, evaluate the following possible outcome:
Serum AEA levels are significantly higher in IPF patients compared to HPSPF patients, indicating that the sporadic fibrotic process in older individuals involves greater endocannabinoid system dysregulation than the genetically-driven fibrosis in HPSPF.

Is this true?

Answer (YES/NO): NO